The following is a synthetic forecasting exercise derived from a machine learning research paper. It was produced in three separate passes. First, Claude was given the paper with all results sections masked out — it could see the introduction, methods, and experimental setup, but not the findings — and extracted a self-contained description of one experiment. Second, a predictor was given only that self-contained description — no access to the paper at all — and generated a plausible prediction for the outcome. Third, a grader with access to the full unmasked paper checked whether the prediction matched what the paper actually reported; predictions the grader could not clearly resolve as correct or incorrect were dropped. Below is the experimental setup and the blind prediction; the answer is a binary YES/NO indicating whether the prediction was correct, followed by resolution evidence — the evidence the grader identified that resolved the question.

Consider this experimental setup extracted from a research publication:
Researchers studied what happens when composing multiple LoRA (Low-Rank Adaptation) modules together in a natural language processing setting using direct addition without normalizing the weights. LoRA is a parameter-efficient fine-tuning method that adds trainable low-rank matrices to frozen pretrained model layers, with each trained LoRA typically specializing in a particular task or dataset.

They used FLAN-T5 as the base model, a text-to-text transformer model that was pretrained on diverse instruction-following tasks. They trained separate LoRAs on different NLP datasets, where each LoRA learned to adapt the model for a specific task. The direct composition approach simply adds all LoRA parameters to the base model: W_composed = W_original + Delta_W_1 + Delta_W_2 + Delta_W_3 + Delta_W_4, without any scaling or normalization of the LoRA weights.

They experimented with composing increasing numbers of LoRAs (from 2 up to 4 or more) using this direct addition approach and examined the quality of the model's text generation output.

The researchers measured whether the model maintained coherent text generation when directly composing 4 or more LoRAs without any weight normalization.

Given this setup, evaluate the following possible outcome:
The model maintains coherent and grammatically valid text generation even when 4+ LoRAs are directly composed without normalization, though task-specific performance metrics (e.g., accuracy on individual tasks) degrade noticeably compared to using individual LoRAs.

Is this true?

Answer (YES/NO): NO